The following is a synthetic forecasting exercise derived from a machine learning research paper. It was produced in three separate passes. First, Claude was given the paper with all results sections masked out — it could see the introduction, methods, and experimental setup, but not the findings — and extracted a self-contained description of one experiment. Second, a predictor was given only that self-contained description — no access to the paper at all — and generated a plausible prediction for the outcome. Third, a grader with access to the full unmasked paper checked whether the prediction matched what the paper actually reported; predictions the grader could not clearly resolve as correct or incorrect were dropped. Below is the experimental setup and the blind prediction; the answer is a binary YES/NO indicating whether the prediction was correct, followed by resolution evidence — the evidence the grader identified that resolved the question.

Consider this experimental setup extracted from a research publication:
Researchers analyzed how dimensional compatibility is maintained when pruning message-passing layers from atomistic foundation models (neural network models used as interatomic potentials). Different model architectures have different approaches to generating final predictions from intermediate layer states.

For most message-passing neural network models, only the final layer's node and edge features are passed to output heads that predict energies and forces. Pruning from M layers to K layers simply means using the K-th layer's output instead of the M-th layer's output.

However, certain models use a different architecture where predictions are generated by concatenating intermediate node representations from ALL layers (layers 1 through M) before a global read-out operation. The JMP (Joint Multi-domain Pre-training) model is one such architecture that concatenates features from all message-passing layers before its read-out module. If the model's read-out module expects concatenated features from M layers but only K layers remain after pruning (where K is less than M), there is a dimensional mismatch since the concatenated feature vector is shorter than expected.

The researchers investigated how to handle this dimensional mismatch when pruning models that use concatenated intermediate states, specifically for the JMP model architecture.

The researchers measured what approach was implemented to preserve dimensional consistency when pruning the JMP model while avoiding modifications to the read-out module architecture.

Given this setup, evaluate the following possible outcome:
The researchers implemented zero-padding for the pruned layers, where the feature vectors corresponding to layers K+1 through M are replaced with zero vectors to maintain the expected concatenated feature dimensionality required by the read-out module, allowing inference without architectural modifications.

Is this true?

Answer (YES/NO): YES